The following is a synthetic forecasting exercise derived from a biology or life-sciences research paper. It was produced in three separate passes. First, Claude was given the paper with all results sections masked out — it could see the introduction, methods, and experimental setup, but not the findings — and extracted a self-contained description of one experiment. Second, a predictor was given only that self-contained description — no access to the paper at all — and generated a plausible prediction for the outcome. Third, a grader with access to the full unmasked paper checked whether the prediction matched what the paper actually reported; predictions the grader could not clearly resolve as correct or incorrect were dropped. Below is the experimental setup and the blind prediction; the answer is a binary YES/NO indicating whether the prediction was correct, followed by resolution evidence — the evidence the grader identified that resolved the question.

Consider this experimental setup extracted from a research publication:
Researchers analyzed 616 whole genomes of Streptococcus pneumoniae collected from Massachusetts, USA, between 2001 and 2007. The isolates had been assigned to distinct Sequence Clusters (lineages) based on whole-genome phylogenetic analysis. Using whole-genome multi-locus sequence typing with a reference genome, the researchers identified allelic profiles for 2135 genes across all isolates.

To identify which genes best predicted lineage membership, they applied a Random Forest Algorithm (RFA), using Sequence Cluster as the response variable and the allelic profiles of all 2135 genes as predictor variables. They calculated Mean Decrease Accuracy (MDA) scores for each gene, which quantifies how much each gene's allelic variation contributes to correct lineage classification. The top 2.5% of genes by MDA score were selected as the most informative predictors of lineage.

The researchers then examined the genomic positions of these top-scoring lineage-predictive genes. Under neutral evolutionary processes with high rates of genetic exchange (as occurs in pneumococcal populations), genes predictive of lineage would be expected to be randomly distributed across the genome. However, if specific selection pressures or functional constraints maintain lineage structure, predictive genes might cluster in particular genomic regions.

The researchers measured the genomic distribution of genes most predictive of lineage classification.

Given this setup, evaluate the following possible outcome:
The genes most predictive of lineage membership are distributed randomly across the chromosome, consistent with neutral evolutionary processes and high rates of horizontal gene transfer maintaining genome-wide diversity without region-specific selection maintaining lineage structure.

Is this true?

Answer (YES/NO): NO